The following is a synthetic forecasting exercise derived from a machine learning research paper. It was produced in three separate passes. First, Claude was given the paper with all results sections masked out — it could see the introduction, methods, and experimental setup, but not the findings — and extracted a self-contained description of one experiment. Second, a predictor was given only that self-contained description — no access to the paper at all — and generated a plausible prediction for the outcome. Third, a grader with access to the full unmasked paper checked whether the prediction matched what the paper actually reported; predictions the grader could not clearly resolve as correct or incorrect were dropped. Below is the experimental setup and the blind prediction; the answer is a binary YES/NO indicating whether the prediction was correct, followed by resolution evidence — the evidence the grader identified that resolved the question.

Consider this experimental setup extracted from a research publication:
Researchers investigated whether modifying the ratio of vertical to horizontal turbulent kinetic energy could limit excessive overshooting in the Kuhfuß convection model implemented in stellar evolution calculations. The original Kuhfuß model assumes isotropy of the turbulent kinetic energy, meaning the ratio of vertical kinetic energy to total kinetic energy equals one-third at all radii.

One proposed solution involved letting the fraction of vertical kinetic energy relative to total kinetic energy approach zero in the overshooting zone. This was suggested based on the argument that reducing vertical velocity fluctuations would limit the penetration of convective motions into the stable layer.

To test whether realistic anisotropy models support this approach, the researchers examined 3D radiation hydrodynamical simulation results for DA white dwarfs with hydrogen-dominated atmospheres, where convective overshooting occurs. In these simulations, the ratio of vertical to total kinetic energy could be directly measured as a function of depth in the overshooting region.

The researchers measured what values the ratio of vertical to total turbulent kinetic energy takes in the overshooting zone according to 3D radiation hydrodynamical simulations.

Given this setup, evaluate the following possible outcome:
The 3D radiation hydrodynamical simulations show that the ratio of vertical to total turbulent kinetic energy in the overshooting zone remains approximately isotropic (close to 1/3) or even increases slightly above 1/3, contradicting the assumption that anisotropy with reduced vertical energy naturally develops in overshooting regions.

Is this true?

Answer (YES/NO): YES